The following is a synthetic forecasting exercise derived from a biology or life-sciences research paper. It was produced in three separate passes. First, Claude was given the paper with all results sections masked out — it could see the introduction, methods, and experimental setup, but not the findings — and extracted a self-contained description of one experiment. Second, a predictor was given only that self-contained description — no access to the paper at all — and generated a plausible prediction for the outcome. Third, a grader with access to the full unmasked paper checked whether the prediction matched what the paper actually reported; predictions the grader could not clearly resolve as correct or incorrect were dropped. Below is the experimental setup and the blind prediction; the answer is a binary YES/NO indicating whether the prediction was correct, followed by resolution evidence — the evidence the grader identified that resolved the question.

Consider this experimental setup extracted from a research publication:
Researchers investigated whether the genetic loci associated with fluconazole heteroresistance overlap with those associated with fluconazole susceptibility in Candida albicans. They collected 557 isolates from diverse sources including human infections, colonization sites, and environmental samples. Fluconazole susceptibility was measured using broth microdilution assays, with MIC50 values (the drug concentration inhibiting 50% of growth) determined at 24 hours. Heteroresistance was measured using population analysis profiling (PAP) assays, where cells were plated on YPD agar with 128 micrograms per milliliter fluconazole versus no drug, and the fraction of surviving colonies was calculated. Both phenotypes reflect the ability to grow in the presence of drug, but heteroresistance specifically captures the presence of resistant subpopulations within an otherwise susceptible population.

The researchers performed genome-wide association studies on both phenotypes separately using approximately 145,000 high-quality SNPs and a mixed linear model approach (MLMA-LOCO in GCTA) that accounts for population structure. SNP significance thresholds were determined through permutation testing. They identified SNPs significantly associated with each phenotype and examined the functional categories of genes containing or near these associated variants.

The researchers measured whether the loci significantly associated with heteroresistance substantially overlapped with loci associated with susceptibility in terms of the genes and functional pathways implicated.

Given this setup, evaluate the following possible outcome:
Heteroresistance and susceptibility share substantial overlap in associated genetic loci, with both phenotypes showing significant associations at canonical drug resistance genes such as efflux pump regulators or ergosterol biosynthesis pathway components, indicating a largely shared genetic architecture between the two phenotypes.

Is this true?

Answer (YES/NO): NO